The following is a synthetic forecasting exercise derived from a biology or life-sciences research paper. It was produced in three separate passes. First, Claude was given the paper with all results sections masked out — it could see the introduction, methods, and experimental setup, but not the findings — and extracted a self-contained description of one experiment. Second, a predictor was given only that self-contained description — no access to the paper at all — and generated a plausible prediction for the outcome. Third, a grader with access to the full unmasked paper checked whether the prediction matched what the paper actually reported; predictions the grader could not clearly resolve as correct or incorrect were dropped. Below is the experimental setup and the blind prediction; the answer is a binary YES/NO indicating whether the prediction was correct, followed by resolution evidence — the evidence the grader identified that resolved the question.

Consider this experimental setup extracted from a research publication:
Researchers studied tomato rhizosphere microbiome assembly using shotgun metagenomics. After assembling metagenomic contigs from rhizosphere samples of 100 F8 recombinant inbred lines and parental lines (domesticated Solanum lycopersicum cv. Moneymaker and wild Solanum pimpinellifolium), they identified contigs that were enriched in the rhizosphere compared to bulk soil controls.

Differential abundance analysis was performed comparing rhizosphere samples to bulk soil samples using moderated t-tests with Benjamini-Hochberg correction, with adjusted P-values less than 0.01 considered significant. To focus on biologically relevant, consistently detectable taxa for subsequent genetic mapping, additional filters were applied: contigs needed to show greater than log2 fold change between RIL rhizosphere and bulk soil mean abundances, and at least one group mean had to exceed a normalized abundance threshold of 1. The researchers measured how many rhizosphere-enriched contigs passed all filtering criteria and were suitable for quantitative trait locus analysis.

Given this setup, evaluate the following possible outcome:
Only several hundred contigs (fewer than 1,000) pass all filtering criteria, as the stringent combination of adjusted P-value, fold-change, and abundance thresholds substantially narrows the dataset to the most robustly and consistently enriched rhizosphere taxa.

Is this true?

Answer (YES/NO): NO